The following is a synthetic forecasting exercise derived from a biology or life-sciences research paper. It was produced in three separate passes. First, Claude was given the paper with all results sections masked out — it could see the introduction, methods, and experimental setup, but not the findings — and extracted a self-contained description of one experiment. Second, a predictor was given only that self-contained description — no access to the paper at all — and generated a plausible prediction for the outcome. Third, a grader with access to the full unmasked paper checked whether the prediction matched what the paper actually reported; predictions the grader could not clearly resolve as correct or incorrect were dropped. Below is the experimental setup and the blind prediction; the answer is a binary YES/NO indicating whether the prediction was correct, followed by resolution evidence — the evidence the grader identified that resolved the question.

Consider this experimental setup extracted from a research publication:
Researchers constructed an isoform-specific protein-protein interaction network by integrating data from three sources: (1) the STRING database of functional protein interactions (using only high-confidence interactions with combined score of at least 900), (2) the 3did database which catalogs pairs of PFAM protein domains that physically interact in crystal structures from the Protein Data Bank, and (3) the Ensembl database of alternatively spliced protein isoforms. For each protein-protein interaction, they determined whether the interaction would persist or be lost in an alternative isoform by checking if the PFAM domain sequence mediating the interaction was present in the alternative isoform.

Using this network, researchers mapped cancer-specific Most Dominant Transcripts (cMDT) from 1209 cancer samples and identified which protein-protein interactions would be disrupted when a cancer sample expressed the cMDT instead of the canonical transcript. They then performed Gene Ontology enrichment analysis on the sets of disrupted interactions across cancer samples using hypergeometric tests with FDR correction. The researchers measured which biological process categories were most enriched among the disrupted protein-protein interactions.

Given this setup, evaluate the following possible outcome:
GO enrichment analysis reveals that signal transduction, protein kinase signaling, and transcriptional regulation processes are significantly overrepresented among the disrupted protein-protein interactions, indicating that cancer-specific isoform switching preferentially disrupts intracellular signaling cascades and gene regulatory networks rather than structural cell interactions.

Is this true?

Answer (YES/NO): NO